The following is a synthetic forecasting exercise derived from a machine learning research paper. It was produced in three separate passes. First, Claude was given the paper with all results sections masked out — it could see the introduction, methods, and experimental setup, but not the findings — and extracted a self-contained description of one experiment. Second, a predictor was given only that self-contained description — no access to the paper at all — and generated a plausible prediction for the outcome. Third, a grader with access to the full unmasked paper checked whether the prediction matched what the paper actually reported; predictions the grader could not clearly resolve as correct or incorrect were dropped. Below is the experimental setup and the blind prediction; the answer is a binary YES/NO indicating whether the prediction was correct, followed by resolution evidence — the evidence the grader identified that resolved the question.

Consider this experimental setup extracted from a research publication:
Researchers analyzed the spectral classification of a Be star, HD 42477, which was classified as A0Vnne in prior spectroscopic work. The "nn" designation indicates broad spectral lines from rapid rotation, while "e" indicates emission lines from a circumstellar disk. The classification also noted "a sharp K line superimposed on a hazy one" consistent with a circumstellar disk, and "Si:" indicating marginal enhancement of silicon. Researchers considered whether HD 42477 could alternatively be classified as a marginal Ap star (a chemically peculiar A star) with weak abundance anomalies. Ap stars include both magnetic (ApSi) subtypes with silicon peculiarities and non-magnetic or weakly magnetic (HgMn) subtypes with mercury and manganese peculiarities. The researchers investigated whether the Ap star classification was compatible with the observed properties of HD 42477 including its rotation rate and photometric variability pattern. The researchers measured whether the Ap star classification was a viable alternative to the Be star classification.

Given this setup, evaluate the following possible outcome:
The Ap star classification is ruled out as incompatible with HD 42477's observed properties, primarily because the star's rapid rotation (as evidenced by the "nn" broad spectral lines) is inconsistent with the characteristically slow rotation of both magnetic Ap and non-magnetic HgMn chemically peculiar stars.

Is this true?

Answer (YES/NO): YES